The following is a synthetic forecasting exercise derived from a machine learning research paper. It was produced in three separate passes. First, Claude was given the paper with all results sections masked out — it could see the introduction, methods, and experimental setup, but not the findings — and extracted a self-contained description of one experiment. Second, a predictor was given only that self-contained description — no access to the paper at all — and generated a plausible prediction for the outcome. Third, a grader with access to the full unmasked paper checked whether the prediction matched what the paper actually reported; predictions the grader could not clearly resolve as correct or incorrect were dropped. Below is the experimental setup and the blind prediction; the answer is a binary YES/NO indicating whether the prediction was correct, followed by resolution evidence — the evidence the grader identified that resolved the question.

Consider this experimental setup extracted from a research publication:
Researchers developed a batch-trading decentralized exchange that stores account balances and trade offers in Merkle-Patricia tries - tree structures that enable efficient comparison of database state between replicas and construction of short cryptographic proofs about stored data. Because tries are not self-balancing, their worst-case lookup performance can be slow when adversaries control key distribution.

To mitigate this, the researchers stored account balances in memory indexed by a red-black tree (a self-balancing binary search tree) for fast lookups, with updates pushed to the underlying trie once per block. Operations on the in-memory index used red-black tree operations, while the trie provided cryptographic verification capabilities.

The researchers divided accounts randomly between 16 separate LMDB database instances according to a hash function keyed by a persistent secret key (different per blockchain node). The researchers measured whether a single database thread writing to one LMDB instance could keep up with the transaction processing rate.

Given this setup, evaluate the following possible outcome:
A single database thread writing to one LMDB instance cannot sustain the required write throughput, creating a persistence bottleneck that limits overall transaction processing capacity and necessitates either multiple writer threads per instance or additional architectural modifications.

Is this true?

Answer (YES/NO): YES